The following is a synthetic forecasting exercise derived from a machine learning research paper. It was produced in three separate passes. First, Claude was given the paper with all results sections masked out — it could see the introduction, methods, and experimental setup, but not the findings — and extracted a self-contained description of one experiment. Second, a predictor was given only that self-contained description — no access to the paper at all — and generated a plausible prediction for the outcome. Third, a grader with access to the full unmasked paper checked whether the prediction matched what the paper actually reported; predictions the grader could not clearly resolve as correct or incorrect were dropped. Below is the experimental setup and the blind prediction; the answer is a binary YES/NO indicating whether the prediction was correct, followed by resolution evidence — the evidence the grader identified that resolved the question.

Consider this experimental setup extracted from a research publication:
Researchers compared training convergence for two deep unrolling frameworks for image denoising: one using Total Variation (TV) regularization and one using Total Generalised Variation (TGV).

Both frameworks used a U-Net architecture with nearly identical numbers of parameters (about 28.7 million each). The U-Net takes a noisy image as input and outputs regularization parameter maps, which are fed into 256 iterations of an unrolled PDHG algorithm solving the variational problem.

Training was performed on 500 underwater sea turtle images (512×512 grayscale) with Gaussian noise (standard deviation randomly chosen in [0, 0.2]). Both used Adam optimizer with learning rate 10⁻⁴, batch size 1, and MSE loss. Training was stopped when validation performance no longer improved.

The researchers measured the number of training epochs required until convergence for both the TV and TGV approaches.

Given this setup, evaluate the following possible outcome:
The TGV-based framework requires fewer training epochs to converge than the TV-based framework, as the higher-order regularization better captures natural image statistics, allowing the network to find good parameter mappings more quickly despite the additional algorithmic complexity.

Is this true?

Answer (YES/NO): YES